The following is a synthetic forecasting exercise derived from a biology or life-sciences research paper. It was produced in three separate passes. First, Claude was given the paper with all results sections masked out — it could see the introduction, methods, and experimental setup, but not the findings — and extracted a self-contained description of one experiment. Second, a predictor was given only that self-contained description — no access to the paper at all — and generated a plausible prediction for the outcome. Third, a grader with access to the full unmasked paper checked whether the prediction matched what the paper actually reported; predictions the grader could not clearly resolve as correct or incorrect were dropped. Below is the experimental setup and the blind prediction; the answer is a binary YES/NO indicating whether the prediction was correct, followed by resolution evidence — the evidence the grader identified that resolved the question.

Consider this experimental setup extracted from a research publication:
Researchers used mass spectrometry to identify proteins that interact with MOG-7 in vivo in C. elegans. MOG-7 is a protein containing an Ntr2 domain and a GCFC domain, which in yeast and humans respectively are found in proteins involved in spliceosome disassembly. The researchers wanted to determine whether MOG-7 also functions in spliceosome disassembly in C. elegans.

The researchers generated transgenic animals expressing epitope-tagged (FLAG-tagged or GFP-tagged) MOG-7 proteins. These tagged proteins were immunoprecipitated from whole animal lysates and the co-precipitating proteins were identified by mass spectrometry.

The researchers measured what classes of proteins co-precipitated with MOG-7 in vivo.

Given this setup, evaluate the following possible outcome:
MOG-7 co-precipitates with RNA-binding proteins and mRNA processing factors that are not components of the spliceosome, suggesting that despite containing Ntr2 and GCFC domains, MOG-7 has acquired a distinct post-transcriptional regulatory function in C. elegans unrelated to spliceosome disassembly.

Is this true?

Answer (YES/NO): NO